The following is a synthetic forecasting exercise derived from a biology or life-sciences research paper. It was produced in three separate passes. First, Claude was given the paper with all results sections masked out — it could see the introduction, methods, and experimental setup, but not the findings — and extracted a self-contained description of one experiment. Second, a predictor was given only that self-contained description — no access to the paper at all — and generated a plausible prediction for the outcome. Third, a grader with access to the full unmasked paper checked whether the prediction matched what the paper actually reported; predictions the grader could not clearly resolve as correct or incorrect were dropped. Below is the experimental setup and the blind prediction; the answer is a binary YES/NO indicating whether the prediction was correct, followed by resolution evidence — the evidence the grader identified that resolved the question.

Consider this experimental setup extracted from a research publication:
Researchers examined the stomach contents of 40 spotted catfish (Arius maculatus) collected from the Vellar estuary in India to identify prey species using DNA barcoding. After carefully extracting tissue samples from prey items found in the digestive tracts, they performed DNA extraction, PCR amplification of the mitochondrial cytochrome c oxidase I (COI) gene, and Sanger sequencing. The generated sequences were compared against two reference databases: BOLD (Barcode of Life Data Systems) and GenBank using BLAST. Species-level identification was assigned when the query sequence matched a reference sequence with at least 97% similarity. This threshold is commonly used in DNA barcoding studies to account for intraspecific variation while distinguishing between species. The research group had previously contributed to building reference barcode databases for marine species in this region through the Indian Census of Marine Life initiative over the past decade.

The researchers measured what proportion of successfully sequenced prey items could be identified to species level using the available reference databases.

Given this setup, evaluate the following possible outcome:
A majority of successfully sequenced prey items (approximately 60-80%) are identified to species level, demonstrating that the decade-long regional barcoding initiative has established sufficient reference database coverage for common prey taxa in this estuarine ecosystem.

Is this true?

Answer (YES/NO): NO